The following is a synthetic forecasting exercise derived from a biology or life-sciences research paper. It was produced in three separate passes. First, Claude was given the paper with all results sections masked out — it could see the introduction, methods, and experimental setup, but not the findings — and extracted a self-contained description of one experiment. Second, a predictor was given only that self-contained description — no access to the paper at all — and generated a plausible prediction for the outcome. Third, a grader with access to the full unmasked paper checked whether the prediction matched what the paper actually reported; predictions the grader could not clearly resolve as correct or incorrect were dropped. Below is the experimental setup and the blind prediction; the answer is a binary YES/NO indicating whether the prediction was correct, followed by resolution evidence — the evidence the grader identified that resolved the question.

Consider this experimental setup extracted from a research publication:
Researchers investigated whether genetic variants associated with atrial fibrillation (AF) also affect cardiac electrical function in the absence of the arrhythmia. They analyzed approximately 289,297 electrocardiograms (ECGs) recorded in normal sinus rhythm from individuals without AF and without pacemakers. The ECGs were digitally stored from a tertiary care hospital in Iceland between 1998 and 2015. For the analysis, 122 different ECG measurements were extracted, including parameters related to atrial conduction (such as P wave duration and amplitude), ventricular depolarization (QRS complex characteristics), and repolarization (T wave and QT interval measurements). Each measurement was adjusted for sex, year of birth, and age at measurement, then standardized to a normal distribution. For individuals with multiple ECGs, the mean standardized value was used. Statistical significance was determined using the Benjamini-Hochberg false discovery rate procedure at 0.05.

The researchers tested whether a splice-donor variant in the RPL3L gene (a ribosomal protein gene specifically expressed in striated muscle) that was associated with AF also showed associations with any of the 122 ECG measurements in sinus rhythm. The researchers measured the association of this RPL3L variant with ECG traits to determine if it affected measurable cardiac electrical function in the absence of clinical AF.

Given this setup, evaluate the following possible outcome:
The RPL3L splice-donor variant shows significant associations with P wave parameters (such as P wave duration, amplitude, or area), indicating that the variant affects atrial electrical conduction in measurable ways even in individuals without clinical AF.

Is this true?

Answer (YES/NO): NO